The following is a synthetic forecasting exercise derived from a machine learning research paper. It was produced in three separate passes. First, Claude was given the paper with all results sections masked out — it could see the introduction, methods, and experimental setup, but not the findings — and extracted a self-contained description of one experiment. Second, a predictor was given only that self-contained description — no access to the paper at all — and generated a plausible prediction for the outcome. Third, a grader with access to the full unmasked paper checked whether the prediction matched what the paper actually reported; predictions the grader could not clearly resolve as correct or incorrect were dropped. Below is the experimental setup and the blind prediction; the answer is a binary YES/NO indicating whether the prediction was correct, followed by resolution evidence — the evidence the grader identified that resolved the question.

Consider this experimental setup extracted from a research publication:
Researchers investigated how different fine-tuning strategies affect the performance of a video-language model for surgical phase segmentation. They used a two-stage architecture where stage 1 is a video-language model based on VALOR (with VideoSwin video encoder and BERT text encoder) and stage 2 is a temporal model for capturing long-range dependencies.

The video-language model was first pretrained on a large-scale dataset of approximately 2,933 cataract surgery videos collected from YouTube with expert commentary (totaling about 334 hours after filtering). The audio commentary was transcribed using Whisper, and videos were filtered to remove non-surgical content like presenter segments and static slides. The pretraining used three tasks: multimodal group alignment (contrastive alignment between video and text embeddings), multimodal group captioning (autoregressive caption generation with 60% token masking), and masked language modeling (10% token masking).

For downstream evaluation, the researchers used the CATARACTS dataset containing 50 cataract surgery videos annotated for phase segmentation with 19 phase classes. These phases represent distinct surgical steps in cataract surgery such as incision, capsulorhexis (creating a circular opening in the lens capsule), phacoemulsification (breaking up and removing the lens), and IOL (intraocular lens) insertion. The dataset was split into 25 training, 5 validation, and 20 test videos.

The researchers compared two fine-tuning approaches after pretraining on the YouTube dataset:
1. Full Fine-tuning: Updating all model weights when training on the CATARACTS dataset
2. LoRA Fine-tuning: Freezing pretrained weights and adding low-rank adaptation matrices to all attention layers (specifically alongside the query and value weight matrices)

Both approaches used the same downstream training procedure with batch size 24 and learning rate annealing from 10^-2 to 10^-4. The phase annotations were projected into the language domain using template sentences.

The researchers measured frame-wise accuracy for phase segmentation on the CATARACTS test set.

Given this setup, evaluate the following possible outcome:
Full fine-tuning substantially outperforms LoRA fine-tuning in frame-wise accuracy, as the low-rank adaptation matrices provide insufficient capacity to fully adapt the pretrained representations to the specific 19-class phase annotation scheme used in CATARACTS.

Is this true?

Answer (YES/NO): NO